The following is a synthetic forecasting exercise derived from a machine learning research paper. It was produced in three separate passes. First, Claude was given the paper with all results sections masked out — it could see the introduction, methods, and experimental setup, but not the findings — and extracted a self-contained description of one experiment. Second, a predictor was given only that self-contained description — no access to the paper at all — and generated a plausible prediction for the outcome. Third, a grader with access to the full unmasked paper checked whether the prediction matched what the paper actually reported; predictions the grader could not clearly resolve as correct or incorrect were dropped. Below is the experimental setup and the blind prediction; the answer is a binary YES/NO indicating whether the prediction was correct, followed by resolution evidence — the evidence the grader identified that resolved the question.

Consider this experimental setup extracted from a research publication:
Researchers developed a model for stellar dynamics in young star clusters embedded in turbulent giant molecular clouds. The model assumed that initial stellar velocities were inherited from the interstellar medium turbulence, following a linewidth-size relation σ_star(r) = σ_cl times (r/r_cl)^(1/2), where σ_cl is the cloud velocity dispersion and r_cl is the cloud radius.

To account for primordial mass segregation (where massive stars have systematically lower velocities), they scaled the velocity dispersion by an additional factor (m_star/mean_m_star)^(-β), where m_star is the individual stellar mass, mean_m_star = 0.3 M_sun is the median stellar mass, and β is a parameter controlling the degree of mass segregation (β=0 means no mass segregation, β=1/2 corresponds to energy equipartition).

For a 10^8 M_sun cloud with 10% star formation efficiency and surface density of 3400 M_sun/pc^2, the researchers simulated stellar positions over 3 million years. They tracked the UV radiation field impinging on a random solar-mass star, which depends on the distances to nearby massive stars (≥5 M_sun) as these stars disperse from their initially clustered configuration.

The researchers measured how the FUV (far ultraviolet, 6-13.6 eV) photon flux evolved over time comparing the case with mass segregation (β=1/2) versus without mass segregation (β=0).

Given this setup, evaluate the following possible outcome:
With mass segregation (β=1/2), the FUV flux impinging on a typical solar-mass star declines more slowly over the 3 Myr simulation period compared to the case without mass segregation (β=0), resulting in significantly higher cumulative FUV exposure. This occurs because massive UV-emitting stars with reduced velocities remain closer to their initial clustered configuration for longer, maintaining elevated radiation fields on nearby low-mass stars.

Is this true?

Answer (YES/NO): YES